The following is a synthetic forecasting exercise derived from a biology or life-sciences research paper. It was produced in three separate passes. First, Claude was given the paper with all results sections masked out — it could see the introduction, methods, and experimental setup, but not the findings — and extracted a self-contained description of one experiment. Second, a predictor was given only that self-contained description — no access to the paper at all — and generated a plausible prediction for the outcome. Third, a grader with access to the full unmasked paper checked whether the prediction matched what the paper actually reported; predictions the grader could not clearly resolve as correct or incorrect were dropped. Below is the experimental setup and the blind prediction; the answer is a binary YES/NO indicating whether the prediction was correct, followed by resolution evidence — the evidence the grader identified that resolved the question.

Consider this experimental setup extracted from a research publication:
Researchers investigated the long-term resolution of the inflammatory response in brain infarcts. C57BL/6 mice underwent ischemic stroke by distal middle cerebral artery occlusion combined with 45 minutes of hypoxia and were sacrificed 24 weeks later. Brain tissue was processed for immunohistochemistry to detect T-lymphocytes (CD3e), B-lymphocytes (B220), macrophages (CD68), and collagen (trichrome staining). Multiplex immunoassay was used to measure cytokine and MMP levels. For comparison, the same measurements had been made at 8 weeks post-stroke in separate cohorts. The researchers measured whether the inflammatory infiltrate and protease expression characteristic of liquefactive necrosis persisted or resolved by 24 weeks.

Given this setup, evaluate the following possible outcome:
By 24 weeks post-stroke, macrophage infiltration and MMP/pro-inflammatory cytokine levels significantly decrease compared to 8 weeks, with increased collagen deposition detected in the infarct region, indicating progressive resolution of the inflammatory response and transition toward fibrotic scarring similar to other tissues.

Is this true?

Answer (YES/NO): YES